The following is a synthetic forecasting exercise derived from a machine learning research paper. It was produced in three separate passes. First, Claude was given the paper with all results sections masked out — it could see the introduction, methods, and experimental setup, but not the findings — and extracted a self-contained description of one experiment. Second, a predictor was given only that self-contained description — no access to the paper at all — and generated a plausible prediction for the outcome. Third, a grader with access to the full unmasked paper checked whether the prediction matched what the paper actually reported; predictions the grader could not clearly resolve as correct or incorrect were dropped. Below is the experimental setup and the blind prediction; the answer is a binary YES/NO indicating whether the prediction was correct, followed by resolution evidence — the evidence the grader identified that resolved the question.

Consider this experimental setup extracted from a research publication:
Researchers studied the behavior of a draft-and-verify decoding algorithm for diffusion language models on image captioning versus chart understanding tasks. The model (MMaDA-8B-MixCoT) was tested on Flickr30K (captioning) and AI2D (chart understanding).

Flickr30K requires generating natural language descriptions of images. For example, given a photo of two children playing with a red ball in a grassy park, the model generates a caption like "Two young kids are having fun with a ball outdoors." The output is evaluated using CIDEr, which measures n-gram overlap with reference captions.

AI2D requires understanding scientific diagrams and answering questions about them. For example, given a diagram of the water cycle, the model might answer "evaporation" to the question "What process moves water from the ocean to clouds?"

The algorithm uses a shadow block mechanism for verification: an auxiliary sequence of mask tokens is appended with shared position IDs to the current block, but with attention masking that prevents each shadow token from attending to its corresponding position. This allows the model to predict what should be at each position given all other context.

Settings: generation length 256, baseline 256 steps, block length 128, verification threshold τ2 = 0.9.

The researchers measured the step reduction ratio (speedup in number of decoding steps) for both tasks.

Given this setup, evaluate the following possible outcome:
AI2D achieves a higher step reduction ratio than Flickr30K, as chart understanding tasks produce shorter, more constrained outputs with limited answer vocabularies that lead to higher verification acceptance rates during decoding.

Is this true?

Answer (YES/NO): NO